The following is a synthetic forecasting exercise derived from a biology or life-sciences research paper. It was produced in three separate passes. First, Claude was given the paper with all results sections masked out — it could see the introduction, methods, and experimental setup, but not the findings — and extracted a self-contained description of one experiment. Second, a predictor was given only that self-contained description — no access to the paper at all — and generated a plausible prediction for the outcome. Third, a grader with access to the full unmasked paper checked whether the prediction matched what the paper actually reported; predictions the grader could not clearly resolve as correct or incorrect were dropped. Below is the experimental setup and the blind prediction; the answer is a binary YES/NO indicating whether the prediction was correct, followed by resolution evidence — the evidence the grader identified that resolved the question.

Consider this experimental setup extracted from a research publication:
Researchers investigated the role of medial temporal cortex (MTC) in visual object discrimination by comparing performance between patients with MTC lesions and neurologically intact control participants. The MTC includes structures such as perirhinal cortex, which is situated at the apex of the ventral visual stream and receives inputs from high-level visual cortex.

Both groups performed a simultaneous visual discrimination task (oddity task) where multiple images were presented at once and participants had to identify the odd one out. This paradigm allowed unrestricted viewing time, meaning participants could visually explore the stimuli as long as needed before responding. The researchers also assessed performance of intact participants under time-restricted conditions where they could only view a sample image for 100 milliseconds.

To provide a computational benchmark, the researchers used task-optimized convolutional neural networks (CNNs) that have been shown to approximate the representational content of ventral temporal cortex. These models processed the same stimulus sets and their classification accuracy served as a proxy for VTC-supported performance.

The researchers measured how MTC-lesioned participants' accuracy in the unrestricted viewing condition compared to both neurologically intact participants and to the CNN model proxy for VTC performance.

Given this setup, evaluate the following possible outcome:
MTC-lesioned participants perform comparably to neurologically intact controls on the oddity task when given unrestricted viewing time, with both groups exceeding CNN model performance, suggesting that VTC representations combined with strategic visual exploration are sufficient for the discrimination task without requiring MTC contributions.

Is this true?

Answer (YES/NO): NO